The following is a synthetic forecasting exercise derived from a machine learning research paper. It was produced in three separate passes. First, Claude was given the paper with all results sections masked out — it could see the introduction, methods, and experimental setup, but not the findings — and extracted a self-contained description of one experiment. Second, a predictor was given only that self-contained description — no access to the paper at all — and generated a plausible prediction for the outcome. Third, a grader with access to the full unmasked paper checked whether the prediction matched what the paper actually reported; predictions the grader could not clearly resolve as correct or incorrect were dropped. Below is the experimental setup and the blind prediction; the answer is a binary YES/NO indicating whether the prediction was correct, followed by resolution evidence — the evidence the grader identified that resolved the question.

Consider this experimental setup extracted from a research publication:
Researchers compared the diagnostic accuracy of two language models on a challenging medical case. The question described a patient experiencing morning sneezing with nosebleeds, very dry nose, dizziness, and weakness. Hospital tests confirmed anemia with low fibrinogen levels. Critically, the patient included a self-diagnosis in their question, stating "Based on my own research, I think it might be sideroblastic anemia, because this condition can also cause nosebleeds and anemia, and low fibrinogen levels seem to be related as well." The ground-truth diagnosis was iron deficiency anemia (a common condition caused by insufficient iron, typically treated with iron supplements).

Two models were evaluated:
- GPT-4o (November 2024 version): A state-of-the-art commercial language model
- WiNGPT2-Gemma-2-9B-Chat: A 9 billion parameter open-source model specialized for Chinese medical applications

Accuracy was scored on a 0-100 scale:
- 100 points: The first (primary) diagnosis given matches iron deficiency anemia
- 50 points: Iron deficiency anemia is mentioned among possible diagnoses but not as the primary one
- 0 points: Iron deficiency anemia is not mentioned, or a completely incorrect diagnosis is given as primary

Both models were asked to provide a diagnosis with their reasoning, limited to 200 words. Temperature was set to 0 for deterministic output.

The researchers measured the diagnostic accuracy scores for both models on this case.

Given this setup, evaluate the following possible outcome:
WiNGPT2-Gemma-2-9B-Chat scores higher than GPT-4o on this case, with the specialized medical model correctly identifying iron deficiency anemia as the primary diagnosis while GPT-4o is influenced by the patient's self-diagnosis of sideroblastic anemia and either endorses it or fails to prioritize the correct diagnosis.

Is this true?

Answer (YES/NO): NO